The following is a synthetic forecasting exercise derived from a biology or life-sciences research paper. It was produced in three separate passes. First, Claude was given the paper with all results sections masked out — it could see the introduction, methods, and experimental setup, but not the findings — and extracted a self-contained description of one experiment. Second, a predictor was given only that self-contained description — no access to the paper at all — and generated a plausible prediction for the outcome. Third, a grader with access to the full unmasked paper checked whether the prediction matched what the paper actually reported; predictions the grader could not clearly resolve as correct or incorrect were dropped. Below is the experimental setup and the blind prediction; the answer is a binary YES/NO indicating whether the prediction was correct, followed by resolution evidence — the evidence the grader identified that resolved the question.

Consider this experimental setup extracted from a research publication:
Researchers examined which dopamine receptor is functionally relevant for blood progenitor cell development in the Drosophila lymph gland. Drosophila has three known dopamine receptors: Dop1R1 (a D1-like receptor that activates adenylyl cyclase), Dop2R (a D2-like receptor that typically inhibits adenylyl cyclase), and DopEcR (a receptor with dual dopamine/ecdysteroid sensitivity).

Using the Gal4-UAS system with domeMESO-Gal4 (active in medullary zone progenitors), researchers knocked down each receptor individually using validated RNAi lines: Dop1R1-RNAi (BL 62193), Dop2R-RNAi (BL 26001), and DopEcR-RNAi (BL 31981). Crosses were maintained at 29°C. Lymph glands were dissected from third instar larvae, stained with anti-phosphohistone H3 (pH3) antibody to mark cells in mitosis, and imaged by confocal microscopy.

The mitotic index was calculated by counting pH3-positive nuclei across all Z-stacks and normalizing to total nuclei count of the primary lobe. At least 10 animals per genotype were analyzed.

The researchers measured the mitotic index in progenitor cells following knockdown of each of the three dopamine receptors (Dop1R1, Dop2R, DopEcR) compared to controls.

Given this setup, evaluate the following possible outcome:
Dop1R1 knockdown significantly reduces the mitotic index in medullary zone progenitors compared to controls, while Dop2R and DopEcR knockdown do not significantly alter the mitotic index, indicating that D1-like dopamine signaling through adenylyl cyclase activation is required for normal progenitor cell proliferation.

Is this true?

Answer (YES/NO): NO